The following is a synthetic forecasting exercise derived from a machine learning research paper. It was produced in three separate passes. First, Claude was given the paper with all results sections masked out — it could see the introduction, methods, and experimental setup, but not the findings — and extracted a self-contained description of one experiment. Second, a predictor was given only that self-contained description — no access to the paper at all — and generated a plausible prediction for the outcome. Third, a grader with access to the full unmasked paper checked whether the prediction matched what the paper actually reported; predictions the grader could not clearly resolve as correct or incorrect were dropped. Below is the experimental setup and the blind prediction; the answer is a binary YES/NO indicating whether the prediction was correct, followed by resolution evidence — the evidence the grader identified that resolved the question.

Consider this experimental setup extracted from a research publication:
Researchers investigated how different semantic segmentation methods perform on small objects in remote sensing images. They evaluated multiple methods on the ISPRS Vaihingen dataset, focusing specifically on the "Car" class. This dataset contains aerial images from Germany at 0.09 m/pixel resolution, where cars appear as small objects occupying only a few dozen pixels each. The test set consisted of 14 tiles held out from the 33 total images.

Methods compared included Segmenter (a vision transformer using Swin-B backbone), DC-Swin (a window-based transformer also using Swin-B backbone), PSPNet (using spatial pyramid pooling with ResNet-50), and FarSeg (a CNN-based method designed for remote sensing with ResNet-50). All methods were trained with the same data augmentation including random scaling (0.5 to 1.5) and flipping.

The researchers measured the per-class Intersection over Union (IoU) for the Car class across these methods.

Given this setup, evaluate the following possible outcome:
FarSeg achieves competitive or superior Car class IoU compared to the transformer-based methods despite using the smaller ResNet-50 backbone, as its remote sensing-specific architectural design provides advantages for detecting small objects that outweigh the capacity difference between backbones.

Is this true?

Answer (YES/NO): YES